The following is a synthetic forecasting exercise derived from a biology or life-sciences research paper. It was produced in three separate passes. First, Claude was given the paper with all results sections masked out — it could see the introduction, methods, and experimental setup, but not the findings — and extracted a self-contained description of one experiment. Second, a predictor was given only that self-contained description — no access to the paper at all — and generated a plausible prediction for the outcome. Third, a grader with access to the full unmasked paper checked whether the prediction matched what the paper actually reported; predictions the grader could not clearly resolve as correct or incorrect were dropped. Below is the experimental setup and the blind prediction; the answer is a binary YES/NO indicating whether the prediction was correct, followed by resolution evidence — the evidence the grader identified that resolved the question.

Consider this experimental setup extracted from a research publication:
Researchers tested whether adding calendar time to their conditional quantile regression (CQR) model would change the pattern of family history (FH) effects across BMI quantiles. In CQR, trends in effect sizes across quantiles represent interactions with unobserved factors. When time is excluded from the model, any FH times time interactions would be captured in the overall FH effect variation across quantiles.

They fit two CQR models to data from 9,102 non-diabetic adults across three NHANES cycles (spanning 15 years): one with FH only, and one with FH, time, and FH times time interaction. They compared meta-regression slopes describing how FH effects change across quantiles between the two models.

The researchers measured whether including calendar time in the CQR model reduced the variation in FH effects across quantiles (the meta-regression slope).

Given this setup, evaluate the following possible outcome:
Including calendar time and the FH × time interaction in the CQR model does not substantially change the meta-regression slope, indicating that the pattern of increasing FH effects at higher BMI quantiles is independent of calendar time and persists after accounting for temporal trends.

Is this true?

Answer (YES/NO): NO